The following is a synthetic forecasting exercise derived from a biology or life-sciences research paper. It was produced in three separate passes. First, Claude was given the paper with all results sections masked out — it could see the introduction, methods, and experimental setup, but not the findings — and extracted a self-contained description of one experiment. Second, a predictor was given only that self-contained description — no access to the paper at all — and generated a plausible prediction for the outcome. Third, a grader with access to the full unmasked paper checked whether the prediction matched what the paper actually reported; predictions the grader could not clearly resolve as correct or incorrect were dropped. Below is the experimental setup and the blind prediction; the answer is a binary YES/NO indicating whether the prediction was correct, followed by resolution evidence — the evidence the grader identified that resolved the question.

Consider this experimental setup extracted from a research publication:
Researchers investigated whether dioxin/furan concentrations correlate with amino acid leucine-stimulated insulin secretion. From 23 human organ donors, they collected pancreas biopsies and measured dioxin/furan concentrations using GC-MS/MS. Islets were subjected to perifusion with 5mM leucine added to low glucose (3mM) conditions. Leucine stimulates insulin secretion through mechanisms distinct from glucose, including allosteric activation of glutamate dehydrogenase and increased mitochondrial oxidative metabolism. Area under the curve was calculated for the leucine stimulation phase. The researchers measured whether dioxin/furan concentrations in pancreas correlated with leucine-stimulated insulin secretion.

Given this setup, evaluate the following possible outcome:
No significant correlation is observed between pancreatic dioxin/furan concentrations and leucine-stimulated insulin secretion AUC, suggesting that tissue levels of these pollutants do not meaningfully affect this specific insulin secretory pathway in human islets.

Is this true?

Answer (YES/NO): NO